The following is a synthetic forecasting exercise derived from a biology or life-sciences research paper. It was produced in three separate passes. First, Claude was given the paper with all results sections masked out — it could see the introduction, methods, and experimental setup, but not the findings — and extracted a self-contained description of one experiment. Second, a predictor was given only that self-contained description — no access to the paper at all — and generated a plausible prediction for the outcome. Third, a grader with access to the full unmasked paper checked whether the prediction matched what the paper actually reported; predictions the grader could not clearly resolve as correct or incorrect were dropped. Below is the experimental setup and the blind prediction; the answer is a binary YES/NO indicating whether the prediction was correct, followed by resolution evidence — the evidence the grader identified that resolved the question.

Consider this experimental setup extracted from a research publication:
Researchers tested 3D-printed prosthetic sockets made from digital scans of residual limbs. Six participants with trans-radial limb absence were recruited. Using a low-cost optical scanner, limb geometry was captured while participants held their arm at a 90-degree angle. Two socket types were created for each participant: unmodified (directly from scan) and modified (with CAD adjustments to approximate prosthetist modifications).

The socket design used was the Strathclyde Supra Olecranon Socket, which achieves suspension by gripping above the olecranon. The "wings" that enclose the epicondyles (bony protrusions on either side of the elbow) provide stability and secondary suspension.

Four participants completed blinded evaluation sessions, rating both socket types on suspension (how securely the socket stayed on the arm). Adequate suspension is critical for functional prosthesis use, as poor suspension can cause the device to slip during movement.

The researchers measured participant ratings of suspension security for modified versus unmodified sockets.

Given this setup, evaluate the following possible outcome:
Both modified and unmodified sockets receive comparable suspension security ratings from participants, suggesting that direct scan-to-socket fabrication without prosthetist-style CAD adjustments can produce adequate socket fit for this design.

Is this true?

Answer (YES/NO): NO